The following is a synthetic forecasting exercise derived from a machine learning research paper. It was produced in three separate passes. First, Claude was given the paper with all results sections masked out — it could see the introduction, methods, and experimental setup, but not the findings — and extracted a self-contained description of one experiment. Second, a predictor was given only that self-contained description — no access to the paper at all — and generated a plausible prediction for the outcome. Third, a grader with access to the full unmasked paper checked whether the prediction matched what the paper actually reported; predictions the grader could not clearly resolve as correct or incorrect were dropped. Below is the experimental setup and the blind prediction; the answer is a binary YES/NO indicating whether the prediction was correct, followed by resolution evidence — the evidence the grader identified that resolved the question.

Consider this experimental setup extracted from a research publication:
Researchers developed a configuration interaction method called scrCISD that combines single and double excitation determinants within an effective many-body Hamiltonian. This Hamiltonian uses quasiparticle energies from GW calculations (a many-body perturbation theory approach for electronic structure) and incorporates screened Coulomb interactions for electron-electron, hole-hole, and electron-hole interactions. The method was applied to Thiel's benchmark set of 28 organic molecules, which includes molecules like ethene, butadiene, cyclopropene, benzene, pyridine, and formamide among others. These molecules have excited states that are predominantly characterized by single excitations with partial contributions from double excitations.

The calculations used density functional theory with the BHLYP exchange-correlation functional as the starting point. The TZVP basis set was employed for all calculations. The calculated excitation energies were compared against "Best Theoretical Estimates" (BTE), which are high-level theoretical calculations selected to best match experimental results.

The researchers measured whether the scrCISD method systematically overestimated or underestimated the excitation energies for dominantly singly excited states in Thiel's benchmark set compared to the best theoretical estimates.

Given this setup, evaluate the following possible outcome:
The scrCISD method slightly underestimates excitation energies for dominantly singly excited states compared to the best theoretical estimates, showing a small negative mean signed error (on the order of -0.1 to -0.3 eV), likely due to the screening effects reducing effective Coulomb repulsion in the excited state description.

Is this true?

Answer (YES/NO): NO